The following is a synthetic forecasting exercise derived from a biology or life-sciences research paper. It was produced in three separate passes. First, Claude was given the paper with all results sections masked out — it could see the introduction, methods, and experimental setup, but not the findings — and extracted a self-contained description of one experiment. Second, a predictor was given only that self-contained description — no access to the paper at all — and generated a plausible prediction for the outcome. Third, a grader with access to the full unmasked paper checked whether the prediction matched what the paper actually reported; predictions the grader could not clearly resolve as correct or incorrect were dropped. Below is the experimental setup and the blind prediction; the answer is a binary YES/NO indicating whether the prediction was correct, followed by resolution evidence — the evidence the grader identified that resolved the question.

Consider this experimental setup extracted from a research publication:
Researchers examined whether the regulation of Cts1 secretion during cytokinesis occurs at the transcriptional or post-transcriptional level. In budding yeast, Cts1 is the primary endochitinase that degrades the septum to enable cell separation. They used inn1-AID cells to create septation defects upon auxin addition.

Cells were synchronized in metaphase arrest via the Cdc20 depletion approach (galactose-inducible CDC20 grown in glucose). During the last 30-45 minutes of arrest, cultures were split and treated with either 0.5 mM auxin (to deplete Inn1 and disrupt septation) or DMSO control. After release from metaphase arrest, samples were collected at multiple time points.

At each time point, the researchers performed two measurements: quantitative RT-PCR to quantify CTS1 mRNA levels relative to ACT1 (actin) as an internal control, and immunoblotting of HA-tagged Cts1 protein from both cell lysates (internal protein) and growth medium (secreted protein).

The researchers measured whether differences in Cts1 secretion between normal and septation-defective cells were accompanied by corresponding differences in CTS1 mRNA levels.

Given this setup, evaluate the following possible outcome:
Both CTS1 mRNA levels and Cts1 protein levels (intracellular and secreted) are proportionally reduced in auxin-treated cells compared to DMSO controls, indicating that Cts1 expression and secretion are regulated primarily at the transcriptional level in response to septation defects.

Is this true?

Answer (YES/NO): NO